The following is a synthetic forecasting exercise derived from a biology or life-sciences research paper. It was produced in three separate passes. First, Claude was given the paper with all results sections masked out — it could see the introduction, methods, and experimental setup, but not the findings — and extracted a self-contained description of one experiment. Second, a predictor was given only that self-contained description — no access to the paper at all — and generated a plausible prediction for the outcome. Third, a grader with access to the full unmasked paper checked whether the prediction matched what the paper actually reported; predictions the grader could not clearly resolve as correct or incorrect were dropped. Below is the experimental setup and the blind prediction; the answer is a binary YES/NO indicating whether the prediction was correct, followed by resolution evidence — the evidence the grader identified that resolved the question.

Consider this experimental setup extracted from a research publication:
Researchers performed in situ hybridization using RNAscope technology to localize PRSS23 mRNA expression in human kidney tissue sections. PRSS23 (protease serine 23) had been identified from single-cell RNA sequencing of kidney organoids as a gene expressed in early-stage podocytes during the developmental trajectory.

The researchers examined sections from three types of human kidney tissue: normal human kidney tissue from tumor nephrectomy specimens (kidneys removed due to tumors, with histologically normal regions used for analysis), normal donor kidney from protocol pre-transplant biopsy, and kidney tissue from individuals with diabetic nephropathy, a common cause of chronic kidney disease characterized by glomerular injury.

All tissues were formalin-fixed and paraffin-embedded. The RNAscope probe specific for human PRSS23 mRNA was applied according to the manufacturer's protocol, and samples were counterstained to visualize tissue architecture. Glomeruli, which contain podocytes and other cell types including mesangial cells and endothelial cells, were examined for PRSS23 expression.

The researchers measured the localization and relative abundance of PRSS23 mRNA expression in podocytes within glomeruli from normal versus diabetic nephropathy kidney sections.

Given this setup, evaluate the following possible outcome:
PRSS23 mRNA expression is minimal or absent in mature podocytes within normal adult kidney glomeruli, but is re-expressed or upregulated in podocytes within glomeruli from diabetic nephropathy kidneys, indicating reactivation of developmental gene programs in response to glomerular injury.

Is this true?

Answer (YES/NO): YES